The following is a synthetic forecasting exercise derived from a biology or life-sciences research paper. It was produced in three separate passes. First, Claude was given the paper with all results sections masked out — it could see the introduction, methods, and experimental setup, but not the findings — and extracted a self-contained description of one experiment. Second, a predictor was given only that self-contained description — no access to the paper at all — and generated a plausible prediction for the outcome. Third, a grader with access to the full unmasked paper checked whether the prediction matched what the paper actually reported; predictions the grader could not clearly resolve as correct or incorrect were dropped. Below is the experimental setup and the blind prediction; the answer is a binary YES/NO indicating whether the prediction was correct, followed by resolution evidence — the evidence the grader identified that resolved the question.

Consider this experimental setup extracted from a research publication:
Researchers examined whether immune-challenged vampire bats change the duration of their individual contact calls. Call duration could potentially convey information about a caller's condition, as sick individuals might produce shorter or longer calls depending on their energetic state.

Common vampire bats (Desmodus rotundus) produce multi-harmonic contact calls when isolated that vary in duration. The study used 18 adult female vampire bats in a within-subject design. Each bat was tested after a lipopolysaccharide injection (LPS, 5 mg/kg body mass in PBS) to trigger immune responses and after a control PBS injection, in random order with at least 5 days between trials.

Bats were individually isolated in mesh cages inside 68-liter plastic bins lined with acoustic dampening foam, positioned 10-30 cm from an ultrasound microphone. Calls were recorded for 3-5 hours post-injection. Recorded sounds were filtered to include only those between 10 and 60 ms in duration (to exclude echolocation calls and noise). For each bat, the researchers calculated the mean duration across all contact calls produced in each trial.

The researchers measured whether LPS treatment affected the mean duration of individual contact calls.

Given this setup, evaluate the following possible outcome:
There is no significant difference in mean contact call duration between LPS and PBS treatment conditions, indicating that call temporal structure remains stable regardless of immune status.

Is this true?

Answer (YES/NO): YES